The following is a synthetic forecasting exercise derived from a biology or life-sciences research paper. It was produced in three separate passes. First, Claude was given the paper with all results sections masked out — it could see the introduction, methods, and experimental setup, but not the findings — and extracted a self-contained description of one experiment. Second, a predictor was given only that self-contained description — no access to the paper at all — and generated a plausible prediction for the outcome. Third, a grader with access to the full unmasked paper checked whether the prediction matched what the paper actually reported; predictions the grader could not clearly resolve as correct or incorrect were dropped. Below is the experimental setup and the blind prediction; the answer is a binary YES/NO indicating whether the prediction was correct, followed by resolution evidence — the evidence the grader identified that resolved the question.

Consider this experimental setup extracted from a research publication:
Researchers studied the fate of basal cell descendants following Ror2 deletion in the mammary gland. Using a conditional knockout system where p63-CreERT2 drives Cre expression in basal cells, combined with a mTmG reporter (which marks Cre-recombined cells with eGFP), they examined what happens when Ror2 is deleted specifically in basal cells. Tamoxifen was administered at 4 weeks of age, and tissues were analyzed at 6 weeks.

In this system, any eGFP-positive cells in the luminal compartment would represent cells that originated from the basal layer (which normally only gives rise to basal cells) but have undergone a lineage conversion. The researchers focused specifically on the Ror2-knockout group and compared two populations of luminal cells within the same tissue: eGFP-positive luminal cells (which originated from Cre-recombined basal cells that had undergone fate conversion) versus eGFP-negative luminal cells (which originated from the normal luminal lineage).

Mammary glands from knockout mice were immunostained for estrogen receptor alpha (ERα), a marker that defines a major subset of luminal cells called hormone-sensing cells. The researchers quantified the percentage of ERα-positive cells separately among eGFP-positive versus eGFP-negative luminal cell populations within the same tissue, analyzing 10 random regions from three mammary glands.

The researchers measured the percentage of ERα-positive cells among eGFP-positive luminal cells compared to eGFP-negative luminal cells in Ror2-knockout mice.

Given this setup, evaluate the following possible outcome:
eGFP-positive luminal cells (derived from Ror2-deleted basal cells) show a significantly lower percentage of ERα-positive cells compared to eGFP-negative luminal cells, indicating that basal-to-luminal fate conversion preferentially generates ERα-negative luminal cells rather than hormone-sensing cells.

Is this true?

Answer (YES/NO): NO